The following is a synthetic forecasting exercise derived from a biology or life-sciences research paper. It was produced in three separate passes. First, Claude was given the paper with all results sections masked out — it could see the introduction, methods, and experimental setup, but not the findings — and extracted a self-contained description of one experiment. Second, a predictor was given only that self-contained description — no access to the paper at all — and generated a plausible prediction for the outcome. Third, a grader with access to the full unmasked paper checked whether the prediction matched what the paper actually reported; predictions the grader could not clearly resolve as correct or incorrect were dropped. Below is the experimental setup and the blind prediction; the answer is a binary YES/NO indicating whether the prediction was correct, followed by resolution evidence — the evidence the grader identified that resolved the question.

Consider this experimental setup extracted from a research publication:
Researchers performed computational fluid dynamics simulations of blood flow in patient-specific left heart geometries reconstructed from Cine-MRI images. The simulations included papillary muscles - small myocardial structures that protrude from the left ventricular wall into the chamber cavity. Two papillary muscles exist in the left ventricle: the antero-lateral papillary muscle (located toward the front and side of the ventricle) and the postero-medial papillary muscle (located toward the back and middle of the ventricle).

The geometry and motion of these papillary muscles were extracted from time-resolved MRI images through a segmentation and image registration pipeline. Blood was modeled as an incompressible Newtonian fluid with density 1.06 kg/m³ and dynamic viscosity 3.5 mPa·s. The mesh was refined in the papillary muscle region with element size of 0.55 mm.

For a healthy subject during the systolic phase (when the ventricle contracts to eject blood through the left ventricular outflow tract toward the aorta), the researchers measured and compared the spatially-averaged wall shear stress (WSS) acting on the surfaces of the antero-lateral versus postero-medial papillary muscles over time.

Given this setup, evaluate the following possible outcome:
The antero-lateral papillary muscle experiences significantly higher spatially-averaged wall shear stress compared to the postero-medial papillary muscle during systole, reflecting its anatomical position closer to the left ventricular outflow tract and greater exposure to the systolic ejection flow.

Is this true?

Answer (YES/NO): YES